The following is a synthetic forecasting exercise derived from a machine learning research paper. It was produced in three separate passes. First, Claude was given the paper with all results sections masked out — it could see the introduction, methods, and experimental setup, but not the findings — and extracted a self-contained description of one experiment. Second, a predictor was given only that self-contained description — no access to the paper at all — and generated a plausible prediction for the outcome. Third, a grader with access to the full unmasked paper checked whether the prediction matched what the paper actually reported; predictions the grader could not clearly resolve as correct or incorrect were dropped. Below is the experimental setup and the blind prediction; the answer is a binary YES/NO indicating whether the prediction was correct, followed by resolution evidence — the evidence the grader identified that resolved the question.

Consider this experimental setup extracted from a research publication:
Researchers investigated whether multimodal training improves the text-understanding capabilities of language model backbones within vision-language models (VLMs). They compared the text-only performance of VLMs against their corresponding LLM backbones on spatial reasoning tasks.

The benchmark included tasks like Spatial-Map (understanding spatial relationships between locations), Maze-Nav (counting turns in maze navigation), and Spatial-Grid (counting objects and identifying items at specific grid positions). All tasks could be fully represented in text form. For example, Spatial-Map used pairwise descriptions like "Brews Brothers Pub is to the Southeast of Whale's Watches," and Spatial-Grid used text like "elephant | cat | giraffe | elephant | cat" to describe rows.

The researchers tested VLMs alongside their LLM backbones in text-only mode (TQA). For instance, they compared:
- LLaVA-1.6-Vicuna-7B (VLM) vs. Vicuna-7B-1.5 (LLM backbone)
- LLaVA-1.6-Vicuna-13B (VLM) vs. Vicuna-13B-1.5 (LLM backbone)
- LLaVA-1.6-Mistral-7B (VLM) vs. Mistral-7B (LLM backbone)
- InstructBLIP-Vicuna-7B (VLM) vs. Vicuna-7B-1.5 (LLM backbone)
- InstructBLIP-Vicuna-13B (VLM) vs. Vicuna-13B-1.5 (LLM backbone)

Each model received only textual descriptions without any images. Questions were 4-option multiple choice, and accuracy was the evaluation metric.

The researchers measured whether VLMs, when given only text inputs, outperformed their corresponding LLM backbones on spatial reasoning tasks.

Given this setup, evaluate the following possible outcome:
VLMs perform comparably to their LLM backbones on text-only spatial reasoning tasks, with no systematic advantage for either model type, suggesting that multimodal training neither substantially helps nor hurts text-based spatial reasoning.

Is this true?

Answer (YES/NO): NO